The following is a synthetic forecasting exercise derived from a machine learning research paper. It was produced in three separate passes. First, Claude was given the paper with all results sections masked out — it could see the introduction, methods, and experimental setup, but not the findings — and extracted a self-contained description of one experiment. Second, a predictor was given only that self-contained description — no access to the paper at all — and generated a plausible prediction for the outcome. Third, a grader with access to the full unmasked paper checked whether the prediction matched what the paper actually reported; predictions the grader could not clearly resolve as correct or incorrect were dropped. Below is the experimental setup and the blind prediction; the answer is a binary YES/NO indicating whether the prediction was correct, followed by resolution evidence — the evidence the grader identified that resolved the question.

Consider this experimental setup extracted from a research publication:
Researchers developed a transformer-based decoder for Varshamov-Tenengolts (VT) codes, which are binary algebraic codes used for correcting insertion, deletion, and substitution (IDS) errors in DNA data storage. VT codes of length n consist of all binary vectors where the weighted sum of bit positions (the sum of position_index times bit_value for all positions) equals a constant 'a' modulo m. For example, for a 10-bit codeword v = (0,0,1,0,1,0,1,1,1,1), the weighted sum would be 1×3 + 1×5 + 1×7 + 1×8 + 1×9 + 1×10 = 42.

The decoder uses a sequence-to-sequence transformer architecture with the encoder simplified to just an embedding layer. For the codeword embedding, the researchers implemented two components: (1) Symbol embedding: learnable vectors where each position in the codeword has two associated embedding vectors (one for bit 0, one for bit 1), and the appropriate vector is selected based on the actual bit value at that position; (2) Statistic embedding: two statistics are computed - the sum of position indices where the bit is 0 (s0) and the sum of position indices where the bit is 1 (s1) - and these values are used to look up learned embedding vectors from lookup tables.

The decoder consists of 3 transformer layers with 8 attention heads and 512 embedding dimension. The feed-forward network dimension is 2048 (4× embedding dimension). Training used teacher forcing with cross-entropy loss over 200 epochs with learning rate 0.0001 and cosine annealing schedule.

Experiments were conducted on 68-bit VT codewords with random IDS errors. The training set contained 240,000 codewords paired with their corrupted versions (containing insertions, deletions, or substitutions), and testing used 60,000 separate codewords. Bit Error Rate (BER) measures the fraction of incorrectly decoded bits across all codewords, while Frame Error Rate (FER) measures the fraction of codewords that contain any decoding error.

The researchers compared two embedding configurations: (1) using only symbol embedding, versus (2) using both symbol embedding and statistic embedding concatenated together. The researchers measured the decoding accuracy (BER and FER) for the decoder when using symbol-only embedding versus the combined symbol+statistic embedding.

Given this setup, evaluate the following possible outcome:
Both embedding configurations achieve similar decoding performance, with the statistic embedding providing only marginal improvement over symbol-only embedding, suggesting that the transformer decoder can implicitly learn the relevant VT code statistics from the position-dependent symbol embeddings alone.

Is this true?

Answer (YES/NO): NO